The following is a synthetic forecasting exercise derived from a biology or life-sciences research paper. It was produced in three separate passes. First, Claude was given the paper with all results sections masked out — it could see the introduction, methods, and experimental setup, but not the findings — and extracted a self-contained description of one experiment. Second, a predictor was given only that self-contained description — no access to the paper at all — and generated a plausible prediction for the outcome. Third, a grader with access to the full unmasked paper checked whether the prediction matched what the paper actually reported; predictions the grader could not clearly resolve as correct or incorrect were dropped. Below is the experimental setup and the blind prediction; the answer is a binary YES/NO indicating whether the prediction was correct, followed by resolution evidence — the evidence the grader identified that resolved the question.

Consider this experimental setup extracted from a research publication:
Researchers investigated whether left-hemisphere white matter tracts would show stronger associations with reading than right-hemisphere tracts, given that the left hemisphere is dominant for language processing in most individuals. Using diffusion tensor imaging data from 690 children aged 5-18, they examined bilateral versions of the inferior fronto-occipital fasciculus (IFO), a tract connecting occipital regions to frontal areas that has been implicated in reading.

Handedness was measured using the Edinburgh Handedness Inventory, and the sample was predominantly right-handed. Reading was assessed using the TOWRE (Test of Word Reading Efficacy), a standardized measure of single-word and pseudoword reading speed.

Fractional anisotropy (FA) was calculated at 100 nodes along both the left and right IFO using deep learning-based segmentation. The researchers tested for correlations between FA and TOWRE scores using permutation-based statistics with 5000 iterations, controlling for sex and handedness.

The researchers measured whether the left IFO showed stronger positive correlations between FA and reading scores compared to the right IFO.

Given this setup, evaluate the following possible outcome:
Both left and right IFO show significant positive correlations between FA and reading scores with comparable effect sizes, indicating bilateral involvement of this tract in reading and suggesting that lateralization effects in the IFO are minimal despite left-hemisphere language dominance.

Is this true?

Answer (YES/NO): NO